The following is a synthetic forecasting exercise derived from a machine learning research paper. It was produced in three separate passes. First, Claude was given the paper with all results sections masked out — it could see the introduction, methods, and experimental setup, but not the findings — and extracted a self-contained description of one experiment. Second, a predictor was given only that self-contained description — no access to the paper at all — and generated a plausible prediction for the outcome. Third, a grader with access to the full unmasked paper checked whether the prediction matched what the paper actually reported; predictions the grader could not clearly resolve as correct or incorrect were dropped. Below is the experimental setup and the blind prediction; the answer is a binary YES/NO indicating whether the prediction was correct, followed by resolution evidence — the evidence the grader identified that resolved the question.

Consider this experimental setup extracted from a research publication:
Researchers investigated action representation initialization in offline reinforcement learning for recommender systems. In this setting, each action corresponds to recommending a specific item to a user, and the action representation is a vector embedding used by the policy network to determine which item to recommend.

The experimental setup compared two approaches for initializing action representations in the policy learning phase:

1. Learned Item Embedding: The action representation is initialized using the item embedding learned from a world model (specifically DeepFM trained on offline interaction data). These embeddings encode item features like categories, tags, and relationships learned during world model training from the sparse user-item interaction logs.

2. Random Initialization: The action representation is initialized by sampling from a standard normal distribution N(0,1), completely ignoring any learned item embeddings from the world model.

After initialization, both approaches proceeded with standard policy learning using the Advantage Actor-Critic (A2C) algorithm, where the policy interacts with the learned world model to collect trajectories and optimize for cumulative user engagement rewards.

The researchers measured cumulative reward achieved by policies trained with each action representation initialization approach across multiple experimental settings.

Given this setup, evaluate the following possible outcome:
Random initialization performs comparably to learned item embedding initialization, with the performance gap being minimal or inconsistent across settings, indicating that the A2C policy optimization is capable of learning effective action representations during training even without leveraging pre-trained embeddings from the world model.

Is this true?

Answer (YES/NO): NO